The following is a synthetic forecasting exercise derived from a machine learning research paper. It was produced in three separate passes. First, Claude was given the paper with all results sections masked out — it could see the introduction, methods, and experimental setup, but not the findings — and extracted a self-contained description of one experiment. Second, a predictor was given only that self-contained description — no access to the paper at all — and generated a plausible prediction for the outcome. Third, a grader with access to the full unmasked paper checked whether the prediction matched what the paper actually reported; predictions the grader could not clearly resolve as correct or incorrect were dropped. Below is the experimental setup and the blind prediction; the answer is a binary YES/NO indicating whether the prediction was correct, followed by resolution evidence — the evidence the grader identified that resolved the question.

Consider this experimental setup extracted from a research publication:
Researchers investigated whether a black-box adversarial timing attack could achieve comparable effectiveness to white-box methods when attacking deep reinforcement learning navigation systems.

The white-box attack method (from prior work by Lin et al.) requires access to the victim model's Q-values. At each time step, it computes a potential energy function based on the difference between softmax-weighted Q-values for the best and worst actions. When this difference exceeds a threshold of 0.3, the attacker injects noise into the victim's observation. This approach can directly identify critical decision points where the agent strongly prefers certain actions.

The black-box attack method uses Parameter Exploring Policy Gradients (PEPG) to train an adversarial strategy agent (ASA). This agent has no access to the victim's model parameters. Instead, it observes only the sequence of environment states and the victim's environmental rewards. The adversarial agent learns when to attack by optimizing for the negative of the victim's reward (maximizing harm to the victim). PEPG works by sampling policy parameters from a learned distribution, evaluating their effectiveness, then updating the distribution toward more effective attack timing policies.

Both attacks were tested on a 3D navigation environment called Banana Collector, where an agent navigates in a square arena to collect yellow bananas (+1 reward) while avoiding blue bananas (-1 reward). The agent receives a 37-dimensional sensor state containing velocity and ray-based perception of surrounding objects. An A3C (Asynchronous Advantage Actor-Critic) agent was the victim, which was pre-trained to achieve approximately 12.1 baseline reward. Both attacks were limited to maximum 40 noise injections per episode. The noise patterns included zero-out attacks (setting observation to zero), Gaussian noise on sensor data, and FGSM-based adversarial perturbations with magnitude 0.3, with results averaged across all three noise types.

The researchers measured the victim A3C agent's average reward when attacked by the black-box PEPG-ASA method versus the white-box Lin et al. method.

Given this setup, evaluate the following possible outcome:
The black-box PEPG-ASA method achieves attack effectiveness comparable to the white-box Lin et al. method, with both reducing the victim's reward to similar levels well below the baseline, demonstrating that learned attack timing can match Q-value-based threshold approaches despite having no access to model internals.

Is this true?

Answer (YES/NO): YES